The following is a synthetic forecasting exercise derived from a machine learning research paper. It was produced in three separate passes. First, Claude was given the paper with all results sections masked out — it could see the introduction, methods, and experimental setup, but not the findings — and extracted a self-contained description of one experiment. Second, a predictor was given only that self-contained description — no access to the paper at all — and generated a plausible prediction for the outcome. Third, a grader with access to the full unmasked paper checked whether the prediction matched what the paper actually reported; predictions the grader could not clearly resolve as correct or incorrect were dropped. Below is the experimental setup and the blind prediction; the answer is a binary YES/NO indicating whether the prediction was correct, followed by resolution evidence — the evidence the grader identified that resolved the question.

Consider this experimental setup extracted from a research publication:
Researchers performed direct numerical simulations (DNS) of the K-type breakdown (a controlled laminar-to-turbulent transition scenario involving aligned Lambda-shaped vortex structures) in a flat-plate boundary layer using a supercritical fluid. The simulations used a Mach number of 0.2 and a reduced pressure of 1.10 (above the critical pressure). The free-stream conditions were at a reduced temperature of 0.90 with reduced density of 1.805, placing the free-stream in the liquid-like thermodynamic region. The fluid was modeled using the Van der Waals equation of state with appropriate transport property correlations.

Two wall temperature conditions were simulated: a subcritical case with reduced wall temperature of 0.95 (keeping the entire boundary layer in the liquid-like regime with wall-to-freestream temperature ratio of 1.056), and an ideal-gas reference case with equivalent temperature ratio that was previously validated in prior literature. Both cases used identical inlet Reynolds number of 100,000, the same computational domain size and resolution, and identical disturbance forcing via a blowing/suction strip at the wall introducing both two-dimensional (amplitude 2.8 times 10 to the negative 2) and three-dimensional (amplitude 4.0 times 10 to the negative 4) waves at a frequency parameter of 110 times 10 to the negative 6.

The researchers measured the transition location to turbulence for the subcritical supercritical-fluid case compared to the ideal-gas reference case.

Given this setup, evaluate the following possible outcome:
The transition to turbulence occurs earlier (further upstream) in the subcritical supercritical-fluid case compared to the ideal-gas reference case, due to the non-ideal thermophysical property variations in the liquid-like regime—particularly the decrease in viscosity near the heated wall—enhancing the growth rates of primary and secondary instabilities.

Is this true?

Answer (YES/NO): NO